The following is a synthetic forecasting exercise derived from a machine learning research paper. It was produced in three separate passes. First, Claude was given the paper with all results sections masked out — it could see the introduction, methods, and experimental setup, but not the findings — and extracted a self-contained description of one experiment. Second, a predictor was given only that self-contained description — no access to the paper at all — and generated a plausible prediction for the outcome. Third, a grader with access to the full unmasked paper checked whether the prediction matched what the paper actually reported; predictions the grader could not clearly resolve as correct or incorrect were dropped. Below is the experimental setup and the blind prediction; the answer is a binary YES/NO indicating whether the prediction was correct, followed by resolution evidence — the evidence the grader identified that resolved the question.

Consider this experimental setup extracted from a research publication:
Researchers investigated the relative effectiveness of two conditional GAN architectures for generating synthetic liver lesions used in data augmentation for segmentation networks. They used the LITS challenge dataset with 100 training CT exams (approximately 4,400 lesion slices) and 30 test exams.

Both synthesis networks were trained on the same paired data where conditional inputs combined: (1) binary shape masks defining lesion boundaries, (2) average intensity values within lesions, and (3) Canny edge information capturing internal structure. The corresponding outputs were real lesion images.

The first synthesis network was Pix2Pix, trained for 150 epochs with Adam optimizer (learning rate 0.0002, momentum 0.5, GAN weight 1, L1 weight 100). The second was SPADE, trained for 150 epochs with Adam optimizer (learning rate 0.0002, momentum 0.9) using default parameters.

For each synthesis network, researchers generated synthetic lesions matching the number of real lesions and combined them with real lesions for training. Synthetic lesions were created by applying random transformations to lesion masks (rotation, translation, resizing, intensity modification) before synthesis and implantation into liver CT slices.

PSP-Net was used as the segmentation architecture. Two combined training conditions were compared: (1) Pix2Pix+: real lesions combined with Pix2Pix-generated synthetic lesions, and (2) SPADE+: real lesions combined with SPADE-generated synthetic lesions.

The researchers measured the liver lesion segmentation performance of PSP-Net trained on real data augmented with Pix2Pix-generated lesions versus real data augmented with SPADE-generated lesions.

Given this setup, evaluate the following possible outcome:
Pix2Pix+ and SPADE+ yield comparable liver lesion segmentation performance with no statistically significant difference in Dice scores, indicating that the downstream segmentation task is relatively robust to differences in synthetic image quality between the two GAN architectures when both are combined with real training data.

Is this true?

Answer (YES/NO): YES